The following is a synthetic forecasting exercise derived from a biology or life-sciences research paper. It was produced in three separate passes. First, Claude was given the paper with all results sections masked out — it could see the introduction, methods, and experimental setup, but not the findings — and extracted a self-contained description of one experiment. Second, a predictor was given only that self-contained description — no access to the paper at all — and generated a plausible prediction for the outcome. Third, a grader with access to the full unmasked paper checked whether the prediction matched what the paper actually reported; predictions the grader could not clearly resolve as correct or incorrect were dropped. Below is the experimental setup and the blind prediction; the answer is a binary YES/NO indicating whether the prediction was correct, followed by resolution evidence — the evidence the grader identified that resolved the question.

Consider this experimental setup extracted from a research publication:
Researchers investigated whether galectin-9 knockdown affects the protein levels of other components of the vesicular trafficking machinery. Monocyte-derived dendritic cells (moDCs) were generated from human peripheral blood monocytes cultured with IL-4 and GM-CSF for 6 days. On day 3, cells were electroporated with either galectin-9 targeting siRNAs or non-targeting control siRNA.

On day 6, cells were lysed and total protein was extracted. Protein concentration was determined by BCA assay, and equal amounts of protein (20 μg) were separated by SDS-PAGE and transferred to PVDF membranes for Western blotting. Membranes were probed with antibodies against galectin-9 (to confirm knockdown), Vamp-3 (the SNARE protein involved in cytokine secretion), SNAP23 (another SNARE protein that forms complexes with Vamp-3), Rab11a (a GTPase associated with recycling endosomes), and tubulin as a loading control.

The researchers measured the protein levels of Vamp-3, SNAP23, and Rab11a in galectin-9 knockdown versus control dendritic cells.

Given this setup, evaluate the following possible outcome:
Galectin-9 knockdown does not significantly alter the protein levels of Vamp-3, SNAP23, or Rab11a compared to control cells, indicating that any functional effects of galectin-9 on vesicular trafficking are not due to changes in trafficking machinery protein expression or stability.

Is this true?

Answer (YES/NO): NO